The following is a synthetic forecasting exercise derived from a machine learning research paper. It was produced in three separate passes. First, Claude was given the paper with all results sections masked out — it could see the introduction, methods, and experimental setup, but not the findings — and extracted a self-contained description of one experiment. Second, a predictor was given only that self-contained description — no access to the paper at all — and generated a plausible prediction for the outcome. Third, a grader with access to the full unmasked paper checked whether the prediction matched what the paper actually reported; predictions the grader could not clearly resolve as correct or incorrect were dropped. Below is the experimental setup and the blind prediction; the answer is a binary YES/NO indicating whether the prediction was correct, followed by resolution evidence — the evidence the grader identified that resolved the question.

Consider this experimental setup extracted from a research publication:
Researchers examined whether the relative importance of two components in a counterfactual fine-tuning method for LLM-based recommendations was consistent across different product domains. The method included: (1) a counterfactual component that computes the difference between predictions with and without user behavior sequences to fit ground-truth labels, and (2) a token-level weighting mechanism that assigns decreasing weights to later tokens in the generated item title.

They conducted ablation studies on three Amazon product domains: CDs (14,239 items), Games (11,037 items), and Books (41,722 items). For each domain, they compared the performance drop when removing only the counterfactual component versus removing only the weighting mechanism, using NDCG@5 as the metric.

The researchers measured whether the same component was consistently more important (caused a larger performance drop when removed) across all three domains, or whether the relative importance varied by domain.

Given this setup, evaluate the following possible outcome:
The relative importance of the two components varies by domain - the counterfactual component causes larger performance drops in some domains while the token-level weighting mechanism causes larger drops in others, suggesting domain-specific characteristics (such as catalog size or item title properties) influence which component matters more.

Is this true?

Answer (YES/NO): YES